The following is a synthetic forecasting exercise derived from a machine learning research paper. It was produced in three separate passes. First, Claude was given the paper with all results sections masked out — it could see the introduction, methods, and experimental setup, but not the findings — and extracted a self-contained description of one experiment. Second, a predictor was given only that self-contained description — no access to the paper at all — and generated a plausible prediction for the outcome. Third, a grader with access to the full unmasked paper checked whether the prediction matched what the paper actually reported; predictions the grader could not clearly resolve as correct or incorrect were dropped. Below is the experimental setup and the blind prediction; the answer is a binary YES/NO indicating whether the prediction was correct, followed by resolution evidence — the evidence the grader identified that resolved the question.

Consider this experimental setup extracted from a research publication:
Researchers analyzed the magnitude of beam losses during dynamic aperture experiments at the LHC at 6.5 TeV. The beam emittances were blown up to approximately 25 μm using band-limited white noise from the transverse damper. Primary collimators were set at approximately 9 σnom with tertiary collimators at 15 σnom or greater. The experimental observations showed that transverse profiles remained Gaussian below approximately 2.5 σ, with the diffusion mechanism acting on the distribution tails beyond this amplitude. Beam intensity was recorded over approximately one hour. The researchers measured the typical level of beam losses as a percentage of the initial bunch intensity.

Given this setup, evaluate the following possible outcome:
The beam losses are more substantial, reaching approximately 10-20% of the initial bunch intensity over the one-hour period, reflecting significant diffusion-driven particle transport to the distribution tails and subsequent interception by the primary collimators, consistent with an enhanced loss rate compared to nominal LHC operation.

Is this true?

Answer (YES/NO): NO